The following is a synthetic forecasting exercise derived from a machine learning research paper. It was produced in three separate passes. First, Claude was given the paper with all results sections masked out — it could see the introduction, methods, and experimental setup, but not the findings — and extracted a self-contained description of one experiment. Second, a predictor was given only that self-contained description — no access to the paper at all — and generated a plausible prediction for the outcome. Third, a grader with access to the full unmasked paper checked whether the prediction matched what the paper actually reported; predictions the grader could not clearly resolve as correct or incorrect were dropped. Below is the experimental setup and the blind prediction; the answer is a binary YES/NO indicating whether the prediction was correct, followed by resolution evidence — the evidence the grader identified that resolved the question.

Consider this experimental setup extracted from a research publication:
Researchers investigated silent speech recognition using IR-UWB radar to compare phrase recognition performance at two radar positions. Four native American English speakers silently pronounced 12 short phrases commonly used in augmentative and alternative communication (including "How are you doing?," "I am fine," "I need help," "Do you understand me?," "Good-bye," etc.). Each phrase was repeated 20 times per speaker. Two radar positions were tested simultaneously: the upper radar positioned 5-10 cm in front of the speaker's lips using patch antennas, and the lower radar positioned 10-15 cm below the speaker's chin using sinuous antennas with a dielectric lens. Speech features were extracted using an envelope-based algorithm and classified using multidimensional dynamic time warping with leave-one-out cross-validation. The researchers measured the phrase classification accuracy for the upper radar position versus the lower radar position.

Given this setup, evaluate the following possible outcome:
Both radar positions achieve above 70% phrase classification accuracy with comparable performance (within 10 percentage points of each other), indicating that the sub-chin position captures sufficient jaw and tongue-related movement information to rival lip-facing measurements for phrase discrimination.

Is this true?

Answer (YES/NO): YES